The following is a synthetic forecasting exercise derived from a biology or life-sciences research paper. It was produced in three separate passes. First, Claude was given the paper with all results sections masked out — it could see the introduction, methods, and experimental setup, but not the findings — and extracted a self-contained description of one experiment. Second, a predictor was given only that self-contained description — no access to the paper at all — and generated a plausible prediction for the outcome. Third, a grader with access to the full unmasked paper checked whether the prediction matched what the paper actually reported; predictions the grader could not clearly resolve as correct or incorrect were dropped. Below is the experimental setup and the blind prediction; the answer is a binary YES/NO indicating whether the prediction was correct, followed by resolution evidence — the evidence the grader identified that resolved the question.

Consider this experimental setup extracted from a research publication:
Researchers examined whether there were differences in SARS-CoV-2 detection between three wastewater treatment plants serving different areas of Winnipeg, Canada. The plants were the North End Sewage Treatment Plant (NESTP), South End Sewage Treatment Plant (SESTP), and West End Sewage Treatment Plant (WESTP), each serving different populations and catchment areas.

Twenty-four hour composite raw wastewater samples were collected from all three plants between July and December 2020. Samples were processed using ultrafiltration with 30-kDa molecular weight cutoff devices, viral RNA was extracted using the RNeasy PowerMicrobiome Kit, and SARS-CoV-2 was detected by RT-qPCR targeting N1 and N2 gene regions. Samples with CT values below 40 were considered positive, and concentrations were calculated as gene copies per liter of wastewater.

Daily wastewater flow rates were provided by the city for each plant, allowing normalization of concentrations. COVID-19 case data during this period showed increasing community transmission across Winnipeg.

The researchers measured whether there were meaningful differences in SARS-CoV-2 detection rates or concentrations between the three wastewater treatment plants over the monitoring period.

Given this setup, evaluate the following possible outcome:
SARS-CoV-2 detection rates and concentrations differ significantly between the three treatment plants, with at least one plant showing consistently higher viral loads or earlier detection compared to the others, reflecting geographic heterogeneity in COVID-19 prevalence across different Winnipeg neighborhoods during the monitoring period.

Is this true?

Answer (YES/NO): NO